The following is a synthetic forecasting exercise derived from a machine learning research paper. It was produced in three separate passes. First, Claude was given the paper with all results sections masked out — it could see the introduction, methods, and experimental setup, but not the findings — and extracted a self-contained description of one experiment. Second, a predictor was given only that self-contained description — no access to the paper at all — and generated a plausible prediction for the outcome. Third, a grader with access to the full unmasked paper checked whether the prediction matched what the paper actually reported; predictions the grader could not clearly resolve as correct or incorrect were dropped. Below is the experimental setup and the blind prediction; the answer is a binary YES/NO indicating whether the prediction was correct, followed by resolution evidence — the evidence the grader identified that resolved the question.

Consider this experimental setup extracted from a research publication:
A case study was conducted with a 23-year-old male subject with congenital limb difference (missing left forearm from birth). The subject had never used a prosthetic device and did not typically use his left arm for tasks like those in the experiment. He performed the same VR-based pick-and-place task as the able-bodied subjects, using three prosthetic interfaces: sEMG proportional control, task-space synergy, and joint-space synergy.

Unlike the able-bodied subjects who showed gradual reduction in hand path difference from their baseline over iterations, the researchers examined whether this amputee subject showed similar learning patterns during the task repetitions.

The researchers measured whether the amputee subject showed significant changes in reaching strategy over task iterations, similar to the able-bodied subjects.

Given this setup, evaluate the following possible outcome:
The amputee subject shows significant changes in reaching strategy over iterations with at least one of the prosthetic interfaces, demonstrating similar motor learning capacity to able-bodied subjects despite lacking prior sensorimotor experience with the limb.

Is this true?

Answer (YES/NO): NO